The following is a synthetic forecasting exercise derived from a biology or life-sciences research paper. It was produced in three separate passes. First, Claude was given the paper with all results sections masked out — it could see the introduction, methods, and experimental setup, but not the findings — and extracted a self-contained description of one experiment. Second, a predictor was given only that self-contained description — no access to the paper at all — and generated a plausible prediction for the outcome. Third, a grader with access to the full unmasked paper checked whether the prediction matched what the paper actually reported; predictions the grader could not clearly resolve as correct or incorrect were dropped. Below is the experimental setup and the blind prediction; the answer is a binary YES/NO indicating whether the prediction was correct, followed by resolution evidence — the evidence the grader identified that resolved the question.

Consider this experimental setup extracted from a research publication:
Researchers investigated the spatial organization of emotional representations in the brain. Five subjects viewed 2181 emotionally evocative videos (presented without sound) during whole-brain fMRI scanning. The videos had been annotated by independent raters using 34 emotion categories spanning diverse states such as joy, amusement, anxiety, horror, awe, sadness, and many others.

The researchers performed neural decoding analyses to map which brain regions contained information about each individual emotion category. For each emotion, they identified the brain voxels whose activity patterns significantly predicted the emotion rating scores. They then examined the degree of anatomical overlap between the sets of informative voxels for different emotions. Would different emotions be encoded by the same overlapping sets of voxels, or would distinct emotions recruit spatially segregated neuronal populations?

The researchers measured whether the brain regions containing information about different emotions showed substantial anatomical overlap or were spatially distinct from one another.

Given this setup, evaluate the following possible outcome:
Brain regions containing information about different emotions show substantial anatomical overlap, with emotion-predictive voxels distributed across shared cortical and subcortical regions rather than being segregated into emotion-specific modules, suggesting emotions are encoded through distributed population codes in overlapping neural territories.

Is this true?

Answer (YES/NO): YES